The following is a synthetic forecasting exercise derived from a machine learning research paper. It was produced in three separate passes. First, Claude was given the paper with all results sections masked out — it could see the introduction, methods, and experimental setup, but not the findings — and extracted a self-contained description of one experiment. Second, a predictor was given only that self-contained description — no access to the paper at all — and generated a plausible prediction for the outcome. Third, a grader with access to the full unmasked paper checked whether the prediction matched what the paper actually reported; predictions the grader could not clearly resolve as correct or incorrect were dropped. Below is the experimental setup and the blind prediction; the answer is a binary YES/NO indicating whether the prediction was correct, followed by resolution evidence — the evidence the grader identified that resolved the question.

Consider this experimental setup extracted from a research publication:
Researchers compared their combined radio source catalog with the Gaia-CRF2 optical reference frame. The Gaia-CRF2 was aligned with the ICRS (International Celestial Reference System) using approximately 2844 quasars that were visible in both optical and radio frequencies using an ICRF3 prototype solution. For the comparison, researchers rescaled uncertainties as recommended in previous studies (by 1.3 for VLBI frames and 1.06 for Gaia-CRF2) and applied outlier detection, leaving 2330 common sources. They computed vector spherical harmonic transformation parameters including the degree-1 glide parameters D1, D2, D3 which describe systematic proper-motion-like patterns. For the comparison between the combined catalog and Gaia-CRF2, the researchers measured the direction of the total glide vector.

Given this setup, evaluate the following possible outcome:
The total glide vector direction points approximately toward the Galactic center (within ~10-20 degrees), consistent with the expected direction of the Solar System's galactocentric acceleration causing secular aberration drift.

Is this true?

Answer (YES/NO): NO